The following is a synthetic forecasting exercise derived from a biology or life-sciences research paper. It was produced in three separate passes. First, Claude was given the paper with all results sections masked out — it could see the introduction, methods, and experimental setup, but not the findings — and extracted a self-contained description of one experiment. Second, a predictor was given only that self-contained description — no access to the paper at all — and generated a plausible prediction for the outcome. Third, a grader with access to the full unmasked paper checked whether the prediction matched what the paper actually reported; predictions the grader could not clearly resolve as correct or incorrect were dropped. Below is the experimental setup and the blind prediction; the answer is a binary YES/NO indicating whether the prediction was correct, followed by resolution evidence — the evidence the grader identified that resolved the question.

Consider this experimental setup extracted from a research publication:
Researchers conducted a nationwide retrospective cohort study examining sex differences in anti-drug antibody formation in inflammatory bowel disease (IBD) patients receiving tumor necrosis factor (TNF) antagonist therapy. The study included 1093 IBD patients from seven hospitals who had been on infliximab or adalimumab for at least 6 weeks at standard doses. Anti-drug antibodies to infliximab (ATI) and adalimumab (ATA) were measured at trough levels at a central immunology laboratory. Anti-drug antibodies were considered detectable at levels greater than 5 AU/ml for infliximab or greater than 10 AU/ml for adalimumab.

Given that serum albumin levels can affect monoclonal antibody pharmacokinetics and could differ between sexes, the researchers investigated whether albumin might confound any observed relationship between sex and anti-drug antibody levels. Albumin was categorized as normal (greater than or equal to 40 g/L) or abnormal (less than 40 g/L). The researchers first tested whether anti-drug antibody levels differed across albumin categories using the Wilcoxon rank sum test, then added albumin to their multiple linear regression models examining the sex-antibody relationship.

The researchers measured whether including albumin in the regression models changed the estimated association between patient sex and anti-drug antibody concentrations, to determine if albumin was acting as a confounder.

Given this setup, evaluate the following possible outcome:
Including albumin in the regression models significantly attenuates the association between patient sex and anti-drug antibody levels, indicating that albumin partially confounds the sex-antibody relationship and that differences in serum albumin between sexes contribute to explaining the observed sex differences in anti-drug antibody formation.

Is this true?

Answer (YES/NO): NO